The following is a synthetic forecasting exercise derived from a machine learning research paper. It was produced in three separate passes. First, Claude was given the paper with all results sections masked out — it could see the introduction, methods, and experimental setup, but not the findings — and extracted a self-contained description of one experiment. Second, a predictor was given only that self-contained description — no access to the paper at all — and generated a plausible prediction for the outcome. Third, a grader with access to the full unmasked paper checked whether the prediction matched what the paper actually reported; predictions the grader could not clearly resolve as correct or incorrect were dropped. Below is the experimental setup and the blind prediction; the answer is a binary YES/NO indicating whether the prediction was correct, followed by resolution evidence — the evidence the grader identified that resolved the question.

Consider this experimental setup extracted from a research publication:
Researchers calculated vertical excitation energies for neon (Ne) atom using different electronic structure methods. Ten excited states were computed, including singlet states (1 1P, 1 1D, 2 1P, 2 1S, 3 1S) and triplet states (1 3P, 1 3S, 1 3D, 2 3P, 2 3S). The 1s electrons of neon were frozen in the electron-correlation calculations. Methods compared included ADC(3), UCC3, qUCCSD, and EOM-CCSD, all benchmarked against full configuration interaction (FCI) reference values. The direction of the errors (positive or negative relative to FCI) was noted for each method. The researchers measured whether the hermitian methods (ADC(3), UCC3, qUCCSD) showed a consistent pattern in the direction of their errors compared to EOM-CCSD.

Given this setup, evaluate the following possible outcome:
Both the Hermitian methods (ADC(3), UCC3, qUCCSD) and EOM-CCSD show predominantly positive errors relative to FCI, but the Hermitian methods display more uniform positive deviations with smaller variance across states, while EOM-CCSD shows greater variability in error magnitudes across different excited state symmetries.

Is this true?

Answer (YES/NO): NO